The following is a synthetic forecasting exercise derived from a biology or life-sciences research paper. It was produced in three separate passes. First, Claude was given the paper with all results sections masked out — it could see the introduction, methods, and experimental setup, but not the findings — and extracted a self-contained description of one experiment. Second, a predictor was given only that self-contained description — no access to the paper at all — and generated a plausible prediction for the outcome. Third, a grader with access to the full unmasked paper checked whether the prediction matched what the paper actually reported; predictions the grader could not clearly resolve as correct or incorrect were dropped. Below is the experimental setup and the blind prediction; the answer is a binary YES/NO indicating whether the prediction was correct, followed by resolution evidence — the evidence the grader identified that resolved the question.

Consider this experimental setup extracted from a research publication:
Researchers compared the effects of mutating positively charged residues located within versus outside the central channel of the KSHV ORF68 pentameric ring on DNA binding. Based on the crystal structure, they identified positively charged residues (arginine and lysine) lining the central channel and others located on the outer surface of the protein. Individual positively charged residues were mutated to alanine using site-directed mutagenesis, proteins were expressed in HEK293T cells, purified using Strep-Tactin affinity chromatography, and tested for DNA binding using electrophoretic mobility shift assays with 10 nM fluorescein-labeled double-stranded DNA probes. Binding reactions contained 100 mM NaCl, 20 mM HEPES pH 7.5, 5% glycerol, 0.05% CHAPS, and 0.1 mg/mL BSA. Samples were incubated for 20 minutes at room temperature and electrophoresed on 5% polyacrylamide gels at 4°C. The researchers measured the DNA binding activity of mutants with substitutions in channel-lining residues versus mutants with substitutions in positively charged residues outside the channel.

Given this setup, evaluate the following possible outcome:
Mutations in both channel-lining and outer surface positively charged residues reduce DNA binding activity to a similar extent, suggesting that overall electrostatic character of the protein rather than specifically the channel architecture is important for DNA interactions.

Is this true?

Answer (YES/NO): NO